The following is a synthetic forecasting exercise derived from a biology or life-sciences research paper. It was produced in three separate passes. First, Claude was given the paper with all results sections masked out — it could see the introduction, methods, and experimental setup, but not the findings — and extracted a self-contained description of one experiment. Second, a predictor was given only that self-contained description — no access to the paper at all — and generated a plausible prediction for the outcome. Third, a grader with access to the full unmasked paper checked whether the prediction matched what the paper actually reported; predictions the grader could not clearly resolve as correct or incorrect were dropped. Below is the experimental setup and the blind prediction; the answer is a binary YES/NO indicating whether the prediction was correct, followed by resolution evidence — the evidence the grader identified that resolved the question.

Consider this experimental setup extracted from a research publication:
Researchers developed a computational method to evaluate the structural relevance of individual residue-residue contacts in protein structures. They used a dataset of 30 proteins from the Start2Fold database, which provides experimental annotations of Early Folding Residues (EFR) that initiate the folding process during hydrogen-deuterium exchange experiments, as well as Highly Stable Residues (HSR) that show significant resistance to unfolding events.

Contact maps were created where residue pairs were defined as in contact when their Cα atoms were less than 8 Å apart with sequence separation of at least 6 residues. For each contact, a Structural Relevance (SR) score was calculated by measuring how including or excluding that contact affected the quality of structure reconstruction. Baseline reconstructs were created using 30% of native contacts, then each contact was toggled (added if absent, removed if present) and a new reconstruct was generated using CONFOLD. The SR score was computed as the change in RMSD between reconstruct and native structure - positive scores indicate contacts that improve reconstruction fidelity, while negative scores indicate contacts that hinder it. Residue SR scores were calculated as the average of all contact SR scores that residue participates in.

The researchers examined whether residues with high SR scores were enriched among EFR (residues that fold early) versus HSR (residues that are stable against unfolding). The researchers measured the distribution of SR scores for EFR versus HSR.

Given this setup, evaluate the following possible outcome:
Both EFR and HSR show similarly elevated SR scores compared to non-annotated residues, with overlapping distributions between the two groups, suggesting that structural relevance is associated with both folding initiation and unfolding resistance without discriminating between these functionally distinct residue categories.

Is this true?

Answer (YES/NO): NO